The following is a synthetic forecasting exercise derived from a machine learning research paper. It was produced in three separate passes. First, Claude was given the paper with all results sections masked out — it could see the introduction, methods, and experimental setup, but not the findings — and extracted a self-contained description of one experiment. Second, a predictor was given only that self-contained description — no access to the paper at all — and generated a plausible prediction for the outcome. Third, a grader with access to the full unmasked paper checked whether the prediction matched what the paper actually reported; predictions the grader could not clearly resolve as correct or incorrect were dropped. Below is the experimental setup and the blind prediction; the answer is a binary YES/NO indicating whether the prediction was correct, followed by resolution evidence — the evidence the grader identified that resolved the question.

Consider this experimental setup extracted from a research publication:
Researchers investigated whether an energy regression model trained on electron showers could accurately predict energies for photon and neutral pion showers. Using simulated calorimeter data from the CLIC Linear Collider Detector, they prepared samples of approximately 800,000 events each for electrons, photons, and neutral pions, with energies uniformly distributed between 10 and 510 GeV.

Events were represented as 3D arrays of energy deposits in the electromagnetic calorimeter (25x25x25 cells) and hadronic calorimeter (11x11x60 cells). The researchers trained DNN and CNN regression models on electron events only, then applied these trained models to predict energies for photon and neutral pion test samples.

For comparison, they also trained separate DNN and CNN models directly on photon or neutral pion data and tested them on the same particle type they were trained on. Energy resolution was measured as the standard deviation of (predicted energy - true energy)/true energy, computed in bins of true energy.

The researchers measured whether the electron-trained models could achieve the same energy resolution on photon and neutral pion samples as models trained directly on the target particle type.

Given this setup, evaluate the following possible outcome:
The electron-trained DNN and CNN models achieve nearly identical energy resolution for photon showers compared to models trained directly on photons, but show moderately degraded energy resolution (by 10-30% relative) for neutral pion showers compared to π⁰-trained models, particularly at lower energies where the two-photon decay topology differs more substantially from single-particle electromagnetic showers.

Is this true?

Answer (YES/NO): NO